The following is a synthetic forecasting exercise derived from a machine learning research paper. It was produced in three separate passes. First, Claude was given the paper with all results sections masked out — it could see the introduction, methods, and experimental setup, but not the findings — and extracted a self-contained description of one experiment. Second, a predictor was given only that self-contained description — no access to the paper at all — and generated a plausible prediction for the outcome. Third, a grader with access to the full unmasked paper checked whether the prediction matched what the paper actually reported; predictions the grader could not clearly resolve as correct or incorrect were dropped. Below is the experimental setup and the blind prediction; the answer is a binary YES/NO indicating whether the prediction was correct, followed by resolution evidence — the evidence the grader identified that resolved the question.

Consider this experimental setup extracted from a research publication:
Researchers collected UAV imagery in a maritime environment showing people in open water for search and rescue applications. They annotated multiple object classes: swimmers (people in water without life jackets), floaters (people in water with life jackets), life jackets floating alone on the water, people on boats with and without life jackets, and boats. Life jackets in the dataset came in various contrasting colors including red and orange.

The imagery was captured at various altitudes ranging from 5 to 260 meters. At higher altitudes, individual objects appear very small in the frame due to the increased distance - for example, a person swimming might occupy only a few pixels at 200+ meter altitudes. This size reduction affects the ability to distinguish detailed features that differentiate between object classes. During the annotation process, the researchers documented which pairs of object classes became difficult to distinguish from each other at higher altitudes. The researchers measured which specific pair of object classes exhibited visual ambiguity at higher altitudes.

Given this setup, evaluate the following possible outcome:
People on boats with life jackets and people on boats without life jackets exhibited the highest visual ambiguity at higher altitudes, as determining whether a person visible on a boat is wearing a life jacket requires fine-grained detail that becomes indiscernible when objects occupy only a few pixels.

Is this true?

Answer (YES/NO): NO